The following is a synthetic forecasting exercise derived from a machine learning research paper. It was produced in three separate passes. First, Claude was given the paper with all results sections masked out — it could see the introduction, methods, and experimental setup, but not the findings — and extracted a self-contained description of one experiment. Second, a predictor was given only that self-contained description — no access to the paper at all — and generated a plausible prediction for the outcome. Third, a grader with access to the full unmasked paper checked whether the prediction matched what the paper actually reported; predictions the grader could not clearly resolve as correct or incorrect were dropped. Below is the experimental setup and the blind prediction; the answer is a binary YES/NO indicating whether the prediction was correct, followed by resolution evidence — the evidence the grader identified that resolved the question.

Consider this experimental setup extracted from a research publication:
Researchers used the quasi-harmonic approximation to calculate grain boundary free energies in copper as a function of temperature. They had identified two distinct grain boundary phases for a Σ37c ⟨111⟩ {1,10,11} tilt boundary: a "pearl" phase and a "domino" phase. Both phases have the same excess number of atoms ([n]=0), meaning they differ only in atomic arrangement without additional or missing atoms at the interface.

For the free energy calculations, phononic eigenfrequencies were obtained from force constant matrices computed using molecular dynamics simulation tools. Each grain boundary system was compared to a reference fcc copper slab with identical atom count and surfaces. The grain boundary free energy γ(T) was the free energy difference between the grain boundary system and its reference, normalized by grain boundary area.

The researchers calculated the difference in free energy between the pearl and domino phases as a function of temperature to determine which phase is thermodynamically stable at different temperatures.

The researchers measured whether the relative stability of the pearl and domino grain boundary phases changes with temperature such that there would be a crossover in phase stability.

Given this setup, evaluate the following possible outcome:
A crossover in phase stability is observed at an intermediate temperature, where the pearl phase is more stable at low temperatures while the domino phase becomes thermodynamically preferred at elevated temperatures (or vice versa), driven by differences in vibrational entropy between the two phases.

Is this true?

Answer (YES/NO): YES